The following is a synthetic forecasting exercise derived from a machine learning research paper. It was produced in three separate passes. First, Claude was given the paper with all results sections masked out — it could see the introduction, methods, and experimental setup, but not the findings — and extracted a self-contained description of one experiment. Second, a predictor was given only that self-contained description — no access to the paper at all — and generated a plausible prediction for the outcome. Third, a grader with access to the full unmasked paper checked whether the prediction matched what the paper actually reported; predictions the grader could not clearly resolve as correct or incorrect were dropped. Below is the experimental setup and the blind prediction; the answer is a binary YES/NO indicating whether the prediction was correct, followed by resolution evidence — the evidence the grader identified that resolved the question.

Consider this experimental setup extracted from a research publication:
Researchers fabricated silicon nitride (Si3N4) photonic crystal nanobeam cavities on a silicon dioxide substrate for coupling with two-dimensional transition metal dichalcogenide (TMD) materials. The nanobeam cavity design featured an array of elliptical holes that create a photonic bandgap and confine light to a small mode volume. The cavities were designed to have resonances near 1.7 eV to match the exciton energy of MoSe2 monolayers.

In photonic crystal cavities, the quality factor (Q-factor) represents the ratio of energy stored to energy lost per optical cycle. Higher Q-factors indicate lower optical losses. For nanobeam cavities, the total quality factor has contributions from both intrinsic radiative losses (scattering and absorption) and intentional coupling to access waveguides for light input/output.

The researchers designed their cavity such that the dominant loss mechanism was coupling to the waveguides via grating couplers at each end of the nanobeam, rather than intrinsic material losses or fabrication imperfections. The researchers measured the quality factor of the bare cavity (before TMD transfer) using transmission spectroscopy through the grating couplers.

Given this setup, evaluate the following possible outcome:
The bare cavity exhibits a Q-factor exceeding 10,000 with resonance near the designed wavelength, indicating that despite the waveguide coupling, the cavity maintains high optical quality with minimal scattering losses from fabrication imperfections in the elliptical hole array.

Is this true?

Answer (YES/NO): NO